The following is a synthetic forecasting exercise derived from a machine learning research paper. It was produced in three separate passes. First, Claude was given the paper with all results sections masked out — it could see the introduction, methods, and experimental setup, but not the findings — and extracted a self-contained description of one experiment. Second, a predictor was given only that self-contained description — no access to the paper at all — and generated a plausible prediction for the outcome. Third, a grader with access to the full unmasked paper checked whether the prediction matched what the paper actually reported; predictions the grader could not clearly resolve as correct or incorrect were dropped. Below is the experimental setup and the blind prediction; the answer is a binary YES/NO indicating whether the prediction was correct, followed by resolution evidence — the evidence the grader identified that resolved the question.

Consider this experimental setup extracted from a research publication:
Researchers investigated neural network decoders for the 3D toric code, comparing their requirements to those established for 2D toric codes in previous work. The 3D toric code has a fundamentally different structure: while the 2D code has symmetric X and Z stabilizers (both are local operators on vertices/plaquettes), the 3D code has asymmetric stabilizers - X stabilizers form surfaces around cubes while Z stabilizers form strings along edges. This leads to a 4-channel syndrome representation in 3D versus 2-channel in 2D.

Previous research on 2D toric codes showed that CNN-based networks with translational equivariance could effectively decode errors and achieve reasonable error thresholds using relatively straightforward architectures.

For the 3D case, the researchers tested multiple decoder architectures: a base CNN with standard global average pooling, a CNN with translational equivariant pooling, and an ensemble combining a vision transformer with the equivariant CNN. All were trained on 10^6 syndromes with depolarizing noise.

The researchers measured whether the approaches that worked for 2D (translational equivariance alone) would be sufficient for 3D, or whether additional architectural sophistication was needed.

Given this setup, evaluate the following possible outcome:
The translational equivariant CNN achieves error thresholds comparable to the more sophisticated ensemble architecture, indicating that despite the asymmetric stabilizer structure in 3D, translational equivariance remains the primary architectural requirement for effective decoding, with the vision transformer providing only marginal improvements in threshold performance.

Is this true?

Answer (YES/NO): NO